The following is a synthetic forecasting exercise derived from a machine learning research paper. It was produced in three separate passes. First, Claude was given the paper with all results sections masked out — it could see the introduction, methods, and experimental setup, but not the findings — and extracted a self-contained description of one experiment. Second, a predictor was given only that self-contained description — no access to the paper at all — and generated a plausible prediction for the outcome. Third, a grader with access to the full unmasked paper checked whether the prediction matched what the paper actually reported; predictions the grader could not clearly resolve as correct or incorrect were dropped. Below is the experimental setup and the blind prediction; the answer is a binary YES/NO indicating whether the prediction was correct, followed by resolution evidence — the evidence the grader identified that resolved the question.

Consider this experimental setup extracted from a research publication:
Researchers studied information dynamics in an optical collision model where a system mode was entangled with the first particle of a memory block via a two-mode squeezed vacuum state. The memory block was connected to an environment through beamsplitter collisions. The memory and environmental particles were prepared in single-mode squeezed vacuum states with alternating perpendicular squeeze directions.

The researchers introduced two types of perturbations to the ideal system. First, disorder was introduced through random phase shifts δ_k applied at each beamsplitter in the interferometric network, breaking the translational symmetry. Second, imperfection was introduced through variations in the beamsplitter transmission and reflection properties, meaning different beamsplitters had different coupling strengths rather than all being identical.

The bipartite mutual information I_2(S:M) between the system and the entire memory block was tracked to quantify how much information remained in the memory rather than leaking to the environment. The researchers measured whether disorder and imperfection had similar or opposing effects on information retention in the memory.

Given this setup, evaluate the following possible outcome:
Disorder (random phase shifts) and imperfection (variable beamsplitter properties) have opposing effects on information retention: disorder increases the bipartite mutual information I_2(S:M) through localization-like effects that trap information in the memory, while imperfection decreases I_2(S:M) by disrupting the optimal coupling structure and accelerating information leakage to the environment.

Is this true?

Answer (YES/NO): NO